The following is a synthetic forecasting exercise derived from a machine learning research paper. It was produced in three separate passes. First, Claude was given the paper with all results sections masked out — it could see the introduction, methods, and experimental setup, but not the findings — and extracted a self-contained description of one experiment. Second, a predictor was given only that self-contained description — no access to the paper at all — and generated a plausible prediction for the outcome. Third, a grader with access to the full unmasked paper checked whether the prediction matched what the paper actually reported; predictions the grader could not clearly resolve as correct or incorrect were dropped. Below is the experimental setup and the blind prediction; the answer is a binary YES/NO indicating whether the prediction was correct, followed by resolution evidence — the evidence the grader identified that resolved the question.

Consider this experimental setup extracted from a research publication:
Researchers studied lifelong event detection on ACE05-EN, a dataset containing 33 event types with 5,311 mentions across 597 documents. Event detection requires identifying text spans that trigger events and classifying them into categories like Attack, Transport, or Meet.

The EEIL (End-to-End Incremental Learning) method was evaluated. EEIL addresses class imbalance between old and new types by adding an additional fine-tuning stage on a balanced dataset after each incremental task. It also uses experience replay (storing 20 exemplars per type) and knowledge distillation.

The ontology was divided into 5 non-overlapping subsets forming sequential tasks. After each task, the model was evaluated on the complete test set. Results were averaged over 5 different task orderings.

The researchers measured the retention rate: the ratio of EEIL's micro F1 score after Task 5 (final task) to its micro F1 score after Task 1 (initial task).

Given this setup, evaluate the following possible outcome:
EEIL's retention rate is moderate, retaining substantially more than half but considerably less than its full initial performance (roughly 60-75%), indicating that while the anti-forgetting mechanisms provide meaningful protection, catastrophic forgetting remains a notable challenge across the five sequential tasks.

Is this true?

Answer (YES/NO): YES